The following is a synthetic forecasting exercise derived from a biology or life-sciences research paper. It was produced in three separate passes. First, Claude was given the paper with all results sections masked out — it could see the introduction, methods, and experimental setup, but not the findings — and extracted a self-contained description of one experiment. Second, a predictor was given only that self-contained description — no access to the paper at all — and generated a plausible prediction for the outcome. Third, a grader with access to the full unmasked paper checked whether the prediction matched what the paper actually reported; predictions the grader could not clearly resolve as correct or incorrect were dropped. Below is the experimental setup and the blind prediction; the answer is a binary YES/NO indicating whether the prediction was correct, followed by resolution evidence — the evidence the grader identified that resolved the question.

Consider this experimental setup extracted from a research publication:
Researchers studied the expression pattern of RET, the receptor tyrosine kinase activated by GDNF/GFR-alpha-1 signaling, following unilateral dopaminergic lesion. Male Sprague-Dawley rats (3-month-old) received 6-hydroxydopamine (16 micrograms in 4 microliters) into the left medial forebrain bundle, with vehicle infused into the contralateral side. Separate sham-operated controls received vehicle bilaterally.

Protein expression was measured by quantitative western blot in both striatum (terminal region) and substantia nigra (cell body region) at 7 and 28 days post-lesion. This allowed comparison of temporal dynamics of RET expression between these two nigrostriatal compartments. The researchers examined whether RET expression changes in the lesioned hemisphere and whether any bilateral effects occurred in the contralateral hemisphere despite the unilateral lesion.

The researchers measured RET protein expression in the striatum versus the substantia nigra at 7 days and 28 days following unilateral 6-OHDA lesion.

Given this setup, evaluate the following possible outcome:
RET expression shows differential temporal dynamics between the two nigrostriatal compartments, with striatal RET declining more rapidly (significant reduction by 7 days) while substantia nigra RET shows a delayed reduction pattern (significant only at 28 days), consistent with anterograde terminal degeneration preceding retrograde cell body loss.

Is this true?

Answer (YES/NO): NO